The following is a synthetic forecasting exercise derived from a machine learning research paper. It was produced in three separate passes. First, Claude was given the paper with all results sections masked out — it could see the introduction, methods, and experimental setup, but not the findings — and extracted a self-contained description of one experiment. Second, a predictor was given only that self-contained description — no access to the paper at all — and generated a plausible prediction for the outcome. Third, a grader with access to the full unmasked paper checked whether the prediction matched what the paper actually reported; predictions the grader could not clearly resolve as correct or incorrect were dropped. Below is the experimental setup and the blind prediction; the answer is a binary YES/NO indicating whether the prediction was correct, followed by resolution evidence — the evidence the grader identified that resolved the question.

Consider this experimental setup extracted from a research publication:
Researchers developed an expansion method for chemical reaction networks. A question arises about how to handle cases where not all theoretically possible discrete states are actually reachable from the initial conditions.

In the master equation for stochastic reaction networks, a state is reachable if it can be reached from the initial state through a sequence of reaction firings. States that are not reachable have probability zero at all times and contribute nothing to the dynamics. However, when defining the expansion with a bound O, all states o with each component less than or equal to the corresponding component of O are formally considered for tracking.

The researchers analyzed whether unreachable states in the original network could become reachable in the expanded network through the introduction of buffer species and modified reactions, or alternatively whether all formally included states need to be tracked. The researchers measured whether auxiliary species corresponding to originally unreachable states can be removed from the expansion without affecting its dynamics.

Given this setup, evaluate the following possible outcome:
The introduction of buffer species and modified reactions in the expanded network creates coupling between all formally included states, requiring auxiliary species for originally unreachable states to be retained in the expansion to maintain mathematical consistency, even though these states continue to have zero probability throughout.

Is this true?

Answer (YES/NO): NO